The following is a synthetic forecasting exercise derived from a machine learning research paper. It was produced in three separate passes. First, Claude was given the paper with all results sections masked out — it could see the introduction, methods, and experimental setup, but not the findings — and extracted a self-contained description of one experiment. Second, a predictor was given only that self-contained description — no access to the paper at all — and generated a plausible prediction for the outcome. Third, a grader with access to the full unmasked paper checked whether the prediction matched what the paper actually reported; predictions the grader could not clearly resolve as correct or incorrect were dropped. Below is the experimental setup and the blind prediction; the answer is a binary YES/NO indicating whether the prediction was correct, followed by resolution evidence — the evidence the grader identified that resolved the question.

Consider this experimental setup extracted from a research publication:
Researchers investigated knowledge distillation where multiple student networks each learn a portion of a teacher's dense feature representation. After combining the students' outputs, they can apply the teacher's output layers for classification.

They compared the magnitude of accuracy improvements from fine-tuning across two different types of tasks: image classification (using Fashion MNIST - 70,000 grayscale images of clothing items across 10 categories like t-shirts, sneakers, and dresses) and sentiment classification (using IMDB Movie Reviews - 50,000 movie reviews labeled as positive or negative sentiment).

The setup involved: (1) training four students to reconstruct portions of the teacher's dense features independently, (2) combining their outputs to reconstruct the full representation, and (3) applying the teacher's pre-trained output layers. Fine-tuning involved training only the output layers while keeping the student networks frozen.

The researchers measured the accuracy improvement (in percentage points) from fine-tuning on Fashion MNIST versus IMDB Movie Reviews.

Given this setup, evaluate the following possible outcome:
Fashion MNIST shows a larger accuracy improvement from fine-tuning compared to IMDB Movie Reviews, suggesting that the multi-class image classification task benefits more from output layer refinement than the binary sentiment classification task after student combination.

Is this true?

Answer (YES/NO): YES